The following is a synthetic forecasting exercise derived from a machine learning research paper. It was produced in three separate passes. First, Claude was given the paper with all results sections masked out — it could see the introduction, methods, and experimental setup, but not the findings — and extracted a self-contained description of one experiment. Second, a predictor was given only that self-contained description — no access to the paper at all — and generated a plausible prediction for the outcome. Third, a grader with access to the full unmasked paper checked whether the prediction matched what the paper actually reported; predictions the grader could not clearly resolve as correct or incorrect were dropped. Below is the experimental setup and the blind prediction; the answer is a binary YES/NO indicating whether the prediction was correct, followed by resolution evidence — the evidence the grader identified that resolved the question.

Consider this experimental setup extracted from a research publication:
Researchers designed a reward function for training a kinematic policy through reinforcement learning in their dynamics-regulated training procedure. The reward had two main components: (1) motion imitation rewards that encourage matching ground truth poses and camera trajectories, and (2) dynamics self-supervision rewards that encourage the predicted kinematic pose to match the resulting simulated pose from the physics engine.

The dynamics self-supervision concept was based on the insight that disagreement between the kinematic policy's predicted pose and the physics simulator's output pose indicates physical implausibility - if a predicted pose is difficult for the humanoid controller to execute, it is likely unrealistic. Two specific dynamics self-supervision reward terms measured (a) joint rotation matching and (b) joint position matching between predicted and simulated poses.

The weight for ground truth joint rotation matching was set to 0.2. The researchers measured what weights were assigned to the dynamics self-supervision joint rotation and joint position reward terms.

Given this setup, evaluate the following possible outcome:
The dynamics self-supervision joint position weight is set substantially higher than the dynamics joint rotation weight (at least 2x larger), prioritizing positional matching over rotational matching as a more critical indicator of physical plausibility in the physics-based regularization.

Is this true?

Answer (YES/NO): NO